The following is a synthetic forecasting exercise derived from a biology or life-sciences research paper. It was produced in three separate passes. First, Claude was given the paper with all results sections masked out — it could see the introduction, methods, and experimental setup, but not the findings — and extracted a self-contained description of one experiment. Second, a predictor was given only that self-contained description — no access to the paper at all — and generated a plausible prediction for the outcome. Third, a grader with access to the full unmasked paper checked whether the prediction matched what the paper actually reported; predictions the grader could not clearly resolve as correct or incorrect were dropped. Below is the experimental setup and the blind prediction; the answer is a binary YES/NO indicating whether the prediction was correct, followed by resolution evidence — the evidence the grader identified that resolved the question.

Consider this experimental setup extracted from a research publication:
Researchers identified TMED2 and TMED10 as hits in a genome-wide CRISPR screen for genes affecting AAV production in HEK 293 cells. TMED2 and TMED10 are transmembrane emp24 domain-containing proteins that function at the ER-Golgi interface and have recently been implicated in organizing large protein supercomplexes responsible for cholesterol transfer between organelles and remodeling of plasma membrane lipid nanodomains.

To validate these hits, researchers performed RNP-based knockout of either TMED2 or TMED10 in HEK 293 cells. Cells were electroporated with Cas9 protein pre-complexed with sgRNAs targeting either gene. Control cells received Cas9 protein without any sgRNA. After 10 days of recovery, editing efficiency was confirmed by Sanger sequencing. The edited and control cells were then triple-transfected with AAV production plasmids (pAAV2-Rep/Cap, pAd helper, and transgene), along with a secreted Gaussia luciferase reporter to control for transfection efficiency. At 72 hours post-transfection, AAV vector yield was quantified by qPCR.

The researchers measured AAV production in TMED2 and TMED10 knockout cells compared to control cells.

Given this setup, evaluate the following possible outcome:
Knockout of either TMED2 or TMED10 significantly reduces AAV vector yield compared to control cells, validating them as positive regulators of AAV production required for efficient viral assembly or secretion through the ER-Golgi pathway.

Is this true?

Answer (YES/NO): NO